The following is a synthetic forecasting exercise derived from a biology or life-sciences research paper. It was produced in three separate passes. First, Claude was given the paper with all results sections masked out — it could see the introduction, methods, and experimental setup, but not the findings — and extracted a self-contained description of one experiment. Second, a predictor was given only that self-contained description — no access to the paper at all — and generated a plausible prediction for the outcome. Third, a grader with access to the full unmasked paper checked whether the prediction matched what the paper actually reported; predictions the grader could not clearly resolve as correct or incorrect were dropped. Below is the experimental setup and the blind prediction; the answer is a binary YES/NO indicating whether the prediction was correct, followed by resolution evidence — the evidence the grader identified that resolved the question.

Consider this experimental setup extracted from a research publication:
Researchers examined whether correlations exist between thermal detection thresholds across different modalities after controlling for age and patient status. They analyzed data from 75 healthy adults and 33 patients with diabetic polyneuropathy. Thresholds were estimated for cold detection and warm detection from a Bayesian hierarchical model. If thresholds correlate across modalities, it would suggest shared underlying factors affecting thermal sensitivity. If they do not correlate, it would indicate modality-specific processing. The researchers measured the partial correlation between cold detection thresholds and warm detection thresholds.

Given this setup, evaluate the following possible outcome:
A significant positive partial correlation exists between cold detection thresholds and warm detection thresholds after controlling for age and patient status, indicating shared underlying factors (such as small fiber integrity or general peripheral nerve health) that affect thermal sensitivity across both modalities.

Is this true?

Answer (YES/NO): YES